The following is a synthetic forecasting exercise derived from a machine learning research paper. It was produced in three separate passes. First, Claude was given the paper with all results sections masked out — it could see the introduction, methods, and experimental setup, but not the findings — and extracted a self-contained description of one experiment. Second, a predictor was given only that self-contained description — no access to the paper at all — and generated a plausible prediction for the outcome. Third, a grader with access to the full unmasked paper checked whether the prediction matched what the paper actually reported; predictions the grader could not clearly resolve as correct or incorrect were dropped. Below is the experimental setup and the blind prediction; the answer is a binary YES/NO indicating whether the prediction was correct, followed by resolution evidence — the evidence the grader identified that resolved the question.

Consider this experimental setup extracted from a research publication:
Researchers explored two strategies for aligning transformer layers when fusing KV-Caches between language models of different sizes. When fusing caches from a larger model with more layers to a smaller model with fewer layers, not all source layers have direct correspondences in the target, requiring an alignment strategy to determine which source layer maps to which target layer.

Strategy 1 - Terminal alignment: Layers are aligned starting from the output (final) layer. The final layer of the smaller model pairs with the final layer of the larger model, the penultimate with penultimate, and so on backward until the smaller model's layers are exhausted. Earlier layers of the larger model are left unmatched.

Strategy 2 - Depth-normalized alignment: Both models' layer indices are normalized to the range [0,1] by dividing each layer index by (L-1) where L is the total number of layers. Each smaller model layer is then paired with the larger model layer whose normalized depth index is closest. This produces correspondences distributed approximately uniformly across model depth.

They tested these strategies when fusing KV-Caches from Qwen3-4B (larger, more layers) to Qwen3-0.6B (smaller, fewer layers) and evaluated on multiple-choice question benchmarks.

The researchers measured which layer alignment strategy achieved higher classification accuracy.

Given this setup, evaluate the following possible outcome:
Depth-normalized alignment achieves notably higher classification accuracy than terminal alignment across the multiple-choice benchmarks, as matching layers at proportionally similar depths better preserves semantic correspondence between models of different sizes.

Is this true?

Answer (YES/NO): NO